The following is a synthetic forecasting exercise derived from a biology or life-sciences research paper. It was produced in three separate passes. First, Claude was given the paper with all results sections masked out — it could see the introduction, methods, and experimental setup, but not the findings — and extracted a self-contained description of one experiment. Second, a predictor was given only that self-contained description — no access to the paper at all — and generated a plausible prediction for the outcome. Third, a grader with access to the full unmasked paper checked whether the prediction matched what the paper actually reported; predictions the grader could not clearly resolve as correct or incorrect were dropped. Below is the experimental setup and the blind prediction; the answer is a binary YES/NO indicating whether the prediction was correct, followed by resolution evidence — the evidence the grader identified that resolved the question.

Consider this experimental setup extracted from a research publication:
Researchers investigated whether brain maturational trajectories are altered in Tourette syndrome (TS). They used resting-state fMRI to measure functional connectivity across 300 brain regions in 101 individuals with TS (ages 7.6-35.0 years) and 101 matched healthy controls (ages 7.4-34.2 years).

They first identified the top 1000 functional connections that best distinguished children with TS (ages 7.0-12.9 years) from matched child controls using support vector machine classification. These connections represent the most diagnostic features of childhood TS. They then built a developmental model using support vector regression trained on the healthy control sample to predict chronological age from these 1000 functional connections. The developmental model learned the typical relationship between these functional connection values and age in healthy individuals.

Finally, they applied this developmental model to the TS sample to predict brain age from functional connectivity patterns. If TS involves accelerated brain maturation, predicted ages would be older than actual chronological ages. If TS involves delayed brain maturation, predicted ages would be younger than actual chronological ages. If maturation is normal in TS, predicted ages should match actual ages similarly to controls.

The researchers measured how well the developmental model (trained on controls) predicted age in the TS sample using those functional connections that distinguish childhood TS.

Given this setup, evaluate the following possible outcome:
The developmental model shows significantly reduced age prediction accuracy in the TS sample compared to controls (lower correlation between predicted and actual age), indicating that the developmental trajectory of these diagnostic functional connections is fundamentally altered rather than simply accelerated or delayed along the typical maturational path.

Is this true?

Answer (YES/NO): NO